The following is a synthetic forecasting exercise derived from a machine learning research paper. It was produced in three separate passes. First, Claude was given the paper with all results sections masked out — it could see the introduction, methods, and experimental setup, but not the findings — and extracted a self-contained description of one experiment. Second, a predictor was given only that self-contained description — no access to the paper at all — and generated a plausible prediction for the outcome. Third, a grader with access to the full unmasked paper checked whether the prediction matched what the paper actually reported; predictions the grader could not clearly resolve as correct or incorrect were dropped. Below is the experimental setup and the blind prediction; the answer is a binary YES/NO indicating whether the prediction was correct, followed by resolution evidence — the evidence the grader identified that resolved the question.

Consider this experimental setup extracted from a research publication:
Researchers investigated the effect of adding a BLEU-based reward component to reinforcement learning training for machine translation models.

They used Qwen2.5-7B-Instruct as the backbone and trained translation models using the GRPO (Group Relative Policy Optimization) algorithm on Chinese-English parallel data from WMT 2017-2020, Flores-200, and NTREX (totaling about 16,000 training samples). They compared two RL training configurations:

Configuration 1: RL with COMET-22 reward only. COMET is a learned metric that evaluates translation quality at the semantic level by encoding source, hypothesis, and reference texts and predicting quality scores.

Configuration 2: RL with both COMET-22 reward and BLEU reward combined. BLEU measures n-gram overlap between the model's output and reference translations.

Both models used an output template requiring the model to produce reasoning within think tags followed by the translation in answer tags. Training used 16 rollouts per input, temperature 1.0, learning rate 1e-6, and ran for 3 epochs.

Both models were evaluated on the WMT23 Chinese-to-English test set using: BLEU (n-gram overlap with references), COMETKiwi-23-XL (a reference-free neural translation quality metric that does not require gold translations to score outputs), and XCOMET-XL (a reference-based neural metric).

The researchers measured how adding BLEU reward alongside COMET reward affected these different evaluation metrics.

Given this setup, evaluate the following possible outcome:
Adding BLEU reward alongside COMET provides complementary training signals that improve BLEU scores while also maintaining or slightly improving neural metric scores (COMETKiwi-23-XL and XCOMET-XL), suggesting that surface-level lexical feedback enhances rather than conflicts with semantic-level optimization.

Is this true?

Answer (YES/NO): NO